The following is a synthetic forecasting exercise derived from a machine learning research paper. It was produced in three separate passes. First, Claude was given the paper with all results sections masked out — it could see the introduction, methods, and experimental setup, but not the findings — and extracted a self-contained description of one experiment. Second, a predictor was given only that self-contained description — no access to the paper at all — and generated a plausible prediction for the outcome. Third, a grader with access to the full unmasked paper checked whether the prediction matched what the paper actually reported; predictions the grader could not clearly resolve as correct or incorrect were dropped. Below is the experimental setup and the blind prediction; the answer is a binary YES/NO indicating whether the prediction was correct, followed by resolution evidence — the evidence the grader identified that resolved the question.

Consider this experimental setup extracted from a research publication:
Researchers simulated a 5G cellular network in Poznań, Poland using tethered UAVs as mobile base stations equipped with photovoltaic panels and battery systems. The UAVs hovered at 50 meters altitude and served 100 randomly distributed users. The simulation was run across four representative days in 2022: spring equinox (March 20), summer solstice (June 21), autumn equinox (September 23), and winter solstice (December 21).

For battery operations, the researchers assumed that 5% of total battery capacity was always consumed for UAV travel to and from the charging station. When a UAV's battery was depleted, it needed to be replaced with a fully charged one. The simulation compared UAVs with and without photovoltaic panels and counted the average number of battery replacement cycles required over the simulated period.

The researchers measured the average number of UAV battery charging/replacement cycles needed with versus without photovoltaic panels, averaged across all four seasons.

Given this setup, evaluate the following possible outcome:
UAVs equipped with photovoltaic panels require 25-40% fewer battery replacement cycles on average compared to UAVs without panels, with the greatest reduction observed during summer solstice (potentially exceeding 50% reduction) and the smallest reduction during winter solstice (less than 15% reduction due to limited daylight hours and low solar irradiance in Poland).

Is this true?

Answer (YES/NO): NO